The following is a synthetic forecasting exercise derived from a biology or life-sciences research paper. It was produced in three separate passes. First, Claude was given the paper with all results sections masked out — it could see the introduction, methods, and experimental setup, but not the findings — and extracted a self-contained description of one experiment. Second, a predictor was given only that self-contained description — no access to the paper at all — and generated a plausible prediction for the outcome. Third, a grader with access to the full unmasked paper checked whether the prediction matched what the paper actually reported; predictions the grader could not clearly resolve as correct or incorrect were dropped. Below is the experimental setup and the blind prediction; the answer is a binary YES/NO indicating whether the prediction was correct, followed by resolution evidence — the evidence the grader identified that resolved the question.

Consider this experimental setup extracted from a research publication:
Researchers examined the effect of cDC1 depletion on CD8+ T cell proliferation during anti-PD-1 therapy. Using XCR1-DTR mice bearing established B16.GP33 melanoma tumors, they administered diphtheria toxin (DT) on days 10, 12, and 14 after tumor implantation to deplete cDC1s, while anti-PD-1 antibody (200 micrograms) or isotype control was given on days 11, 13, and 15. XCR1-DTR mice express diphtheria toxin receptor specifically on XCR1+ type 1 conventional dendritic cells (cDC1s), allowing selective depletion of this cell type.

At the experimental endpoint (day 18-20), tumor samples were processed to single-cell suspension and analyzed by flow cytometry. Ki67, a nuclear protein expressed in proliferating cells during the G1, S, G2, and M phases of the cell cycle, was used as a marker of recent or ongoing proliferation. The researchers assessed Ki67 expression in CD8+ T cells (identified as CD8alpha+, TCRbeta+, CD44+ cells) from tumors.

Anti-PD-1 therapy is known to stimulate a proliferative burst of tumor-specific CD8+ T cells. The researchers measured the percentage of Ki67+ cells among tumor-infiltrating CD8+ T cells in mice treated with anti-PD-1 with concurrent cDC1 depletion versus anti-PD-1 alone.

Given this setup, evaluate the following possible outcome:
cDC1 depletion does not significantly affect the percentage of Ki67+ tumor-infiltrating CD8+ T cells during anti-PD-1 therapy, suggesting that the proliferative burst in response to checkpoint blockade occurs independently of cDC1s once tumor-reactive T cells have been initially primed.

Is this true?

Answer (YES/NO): NO